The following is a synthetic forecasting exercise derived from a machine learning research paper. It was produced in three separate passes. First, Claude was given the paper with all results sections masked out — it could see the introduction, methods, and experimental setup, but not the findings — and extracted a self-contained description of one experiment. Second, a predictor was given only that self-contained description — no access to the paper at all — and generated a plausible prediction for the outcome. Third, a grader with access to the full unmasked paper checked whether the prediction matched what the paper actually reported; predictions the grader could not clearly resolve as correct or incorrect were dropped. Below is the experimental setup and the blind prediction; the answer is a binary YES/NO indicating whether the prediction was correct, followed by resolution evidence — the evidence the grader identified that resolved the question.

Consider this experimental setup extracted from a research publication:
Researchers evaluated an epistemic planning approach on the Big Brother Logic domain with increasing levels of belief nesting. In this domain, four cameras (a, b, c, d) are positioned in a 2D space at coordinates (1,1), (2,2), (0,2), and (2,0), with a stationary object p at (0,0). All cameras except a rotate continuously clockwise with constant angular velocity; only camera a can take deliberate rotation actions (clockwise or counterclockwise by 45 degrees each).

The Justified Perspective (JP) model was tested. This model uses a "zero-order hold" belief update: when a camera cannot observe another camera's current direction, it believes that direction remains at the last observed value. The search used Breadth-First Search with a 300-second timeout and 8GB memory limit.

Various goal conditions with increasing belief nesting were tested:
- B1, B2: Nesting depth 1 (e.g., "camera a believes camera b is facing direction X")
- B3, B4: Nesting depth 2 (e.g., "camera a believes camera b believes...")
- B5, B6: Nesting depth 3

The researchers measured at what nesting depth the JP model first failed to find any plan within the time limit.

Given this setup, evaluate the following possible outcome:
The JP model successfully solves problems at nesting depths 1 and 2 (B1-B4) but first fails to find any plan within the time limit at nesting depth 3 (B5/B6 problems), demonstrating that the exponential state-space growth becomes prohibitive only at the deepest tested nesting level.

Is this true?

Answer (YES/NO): NO